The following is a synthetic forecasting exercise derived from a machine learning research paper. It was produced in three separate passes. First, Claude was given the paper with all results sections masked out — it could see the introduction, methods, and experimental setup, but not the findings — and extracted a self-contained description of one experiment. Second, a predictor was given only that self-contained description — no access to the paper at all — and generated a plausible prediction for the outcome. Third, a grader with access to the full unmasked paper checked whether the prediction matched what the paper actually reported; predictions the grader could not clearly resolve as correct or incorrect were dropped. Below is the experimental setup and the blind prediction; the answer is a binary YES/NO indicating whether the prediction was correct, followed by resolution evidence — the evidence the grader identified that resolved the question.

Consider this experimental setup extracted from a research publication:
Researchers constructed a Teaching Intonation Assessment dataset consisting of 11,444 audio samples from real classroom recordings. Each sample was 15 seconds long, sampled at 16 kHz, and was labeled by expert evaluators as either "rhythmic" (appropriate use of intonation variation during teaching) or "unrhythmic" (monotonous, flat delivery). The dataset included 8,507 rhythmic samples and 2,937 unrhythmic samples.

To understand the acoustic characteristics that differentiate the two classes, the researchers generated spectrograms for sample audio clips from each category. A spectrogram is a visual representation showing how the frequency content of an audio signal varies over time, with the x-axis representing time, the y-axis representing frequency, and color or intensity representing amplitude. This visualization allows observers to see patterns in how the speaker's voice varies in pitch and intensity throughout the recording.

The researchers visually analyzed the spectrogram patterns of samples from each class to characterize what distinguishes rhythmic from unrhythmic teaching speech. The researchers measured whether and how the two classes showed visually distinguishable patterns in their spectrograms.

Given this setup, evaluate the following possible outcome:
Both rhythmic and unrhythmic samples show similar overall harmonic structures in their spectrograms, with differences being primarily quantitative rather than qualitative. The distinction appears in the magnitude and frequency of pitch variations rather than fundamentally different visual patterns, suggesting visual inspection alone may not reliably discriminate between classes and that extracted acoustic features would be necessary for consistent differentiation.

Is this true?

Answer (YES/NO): NO